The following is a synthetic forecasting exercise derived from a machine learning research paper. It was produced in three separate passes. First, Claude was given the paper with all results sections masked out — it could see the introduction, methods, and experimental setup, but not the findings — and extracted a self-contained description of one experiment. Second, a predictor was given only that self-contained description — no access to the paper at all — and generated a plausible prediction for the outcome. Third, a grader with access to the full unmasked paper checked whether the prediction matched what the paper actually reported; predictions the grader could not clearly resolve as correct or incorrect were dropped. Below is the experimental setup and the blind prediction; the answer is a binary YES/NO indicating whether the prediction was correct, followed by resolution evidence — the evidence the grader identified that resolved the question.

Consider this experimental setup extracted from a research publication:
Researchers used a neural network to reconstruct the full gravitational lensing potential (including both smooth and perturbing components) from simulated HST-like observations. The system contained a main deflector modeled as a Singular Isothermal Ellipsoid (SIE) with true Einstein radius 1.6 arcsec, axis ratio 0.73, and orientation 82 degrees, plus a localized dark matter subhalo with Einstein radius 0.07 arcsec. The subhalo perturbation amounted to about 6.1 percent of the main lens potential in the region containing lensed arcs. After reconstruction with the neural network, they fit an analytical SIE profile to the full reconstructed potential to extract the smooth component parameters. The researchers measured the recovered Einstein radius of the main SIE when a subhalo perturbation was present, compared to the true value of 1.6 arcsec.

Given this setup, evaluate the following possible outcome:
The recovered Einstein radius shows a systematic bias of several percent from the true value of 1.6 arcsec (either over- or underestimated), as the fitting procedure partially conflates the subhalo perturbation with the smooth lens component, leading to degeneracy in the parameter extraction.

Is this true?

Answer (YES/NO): YES